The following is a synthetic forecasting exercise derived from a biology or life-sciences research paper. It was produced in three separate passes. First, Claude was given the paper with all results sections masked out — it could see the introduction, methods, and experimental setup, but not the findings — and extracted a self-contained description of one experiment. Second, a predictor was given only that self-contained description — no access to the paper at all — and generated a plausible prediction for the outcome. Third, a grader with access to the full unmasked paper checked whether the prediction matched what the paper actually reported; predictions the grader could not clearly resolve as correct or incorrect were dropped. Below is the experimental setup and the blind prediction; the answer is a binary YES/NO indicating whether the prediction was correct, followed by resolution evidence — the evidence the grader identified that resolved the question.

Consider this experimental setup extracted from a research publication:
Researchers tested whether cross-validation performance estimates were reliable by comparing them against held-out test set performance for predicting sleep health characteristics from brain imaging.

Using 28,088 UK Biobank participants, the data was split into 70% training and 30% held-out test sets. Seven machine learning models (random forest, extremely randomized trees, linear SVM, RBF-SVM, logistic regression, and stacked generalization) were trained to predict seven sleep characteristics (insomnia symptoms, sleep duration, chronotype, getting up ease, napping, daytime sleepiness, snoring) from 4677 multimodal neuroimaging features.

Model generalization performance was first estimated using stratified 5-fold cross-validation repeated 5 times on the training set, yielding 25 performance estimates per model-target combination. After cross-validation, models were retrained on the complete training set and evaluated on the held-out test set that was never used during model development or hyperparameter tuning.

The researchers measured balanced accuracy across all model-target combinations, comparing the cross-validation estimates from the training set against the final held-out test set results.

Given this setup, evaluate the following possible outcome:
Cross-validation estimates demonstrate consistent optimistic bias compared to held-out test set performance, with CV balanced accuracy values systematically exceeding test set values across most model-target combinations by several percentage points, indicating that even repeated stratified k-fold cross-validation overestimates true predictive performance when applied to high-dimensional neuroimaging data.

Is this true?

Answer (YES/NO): NO